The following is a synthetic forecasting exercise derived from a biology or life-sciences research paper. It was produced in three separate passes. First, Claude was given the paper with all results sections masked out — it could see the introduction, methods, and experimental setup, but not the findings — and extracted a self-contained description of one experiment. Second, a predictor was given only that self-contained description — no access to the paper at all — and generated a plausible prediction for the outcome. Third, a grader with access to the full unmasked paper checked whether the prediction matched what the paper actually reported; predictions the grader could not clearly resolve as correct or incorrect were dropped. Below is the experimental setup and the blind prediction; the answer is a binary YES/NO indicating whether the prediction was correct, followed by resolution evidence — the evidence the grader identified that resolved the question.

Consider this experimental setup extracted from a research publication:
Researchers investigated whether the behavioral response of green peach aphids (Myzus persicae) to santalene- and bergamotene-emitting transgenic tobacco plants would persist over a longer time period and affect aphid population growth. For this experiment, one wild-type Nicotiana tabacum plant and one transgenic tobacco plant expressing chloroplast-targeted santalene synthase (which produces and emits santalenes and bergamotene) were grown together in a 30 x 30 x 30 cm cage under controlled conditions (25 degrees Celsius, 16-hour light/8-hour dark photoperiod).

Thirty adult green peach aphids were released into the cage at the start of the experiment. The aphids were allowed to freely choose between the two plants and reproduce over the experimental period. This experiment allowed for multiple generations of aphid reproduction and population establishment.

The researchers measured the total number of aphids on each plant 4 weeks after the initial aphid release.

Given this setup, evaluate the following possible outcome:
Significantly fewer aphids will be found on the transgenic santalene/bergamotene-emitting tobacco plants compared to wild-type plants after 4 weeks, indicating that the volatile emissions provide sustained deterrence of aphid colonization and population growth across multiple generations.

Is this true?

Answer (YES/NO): NO